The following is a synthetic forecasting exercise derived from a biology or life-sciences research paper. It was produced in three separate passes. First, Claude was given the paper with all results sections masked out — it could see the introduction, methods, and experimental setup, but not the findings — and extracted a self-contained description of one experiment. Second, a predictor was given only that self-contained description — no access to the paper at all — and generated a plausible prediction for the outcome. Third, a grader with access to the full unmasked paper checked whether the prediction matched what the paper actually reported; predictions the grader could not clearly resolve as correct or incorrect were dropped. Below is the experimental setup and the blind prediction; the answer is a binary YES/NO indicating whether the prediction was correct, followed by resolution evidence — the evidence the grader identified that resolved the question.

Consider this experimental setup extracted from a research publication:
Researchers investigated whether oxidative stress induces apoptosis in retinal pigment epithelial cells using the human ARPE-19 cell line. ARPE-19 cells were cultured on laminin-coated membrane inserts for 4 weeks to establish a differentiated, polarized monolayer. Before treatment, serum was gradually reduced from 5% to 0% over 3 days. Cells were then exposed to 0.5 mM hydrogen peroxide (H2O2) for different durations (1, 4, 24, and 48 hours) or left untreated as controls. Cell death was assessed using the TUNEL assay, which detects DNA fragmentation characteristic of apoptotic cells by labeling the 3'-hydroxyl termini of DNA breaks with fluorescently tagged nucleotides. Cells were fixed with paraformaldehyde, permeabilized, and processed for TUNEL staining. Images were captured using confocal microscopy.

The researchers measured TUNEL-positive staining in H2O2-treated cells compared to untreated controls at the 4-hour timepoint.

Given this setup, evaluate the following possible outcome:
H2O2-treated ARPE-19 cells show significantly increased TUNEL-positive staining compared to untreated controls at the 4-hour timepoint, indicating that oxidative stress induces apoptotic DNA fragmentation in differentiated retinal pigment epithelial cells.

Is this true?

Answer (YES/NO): NO